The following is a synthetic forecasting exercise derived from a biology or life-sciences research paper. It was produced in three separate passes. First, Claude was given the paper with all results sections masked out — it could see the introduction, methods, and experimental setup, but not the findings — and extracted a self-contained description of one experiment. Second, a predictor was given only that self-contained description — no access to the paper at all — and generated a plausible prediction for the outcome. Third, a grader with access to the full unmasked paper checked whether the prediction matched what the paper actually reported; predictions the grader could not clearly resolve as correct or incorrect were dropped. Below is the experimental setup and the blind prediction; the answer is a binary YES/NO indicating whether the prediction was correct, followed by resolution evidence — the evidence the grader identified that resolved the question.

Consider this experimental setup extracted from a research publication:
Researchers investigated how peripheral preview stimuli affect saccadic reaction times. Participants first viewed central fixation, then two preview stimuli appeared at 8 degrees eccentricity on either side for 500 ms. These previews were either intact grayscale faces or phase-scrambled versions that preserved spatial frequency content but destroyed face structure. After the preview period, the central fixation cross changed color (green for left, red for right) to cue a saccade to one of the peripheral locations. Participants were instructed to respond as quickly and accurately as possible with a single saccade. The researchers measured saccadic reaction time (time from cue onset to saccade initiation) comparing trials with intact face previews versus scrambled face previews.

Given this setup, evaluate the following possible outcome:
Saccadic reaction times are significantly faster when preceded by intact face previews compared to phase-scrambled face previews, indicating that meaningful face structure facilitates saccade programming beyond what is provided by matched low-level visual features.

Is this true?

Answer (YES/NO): YES